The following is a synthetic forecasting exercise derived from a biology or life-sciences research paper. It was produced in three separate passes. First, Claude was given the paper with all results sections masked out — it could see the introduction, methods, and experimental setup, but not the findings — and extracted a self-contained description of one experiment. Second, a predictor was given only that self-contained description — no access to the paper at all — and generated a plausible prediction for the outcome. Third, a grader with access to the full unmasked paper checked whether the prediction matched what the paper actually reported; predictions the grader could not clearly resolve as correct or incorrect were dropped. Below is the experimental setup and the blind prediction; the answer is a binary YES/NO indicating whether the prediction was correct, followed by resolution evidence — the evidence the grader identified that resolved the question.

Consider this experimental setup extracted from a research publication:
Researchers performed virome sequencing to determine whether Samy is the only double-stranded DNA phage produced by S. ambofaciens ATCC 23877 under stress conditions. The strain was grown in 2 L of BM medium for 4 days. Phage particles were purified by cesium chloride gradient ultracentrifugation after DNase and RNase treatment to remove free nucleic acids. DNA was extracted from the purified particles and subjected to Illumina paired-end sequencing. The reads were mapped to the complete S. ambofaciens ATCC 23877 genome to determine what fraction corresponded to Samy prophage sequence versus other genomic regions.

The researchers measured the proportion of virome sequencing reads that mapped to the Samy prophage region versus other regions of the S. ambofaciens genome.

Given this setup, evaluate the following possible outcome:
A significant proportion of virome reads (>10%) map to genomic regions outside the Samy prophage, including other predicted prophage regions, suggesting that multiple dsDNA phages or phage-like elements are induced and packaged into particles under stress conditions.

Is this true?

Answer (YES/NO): NO